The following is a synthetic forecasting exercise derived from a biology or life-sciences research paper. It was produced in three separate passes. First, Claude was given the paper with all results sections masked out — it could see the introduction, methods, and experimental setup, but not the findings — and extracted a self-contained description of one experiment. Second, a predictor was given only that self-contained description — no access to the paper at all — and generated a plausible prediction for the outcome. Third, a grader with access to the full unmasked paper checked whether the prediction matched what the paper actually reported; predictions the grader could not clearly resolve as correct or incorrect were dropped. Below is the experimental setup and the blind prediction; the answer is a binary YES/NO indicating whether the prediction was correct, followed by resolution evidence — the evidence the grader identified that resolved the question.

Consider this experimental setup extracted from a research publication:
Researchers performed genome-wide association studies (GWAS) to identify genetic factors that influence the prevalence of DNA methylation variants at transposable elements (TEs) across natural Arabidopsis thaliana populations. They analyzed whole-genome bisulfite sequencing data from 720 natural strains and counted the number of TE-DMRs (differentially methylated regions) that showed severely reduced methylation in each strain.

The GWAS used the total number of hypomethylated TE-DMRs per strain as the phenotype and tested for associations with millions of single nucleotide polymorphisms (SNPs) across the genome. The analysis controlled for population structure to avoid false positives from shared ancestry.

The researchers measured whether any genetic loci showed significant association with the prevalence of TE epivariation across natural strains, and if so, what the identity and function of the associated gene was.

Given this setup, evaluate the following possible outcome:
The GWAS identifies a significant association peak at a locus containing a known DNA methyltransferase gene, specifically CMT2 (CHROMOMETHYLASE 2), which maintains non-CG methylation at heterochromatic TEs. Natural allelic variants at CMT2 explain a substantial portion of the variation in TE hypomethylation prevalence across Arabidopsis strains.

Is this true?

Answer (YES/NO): NO